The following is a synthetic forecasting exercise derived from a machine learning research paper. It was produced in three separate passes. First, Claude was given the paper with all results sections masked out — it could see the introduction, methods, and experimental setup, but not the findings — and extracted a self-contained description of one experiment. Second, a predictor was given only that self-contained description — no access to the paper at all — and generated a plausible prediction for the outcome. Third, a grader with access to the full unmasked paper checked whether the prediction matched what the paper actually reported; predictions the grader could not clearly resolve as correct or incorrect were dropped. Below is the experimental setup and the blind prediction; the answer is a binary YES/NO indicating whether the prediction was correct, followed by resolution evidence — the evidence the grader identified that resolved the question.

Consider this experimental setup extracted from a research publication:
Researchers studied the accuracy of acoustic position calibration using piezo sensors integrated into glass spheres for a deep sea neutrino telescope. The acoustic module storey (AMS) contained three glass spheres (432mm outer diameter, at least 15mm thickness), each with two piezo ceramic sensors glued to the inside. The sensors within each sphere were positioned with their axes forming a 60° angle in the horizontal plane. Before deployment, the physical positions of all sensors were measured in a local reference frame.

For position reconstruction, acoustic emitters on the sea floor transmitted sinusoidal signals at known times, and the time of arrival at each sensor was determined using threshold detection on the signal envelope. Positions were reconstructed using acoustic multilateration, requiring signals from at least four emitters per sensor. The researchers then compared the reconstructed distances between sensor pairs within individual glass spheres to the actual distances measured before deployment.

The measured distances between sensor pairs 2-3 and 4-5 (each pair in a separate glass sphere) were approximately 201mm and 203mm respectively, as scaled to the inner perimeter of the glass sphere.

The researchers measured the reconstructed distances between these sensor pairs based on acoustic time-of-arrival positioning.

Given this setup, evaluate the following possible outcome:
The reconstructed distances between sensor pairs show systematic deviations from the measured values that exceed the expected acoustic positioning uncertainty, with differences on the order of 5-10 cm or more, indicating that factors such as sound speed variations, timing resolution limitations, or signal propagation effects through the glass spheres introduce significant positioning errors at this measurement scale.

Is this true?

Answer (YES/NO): YES